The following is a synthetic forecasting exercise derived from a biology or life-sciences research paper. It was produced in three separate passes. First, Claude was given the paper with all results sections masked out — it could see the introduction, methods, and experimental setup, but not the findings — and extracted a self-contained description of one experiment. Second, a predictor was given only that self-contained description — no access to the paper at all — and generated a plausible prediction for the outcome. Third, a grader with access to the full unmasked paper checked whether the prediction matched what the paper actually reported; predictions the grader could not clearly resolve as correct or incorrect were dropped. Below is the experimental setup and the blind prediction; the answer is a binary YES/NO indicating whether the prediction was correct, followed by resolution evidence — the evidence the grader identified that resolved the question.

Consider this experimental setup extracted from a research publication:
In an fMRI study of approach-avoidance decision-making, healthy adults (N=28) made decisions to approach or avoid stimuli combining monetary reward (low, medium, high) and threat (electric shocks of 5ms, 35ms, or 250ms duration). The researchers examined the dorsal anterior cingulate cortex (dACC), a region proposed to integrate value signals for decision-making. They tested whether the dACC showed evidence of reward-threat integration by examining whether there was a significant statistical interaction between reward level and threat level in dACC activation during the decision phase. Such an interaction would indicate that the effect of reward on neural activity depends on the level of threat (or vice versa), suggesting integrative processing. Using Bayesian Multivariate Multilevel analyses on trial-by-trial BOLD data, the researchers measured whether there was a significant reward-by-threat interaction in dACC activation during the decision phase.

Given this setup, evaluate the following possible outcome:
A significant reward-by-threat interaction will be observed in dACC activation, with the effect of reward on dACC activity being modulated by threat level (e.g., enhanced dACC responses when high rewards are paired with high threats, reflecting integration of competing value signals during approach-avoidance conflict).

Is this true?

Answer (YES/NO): NO